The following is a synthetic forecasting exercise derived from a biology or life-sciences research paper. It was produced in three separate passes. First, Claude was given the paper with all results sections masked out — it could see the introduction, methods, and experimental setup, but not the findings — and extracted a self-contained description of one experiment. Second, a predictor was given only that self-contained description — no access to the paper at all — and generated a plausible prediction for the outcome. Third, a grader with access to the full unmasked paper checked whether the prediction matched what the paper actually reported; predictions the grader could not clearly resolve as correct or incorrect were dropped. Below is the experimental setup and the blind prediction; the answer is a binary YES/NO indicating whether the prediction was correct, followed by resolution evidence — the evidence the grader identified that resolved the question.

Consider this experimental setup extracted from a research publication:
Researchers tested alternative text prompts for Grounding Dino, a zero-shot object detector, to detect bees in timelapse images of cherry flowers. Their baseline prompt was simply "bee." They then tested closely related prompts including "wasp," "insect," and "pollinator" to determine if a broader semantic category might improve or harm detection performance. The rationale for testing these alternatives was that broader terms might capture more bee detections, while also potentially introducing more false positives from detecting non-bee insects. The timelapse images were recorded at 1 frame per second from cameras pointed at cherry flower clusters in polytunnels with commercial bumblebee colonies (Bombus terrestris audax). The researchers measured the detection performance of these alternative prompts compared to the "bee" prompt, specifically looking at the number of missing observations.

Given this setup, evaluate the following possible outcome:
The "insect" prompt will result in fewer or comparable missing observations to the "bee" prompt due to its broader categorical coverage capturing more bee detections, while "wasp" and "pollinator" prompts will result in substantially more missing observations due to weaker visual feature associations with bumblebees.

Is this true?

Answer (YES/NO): NO